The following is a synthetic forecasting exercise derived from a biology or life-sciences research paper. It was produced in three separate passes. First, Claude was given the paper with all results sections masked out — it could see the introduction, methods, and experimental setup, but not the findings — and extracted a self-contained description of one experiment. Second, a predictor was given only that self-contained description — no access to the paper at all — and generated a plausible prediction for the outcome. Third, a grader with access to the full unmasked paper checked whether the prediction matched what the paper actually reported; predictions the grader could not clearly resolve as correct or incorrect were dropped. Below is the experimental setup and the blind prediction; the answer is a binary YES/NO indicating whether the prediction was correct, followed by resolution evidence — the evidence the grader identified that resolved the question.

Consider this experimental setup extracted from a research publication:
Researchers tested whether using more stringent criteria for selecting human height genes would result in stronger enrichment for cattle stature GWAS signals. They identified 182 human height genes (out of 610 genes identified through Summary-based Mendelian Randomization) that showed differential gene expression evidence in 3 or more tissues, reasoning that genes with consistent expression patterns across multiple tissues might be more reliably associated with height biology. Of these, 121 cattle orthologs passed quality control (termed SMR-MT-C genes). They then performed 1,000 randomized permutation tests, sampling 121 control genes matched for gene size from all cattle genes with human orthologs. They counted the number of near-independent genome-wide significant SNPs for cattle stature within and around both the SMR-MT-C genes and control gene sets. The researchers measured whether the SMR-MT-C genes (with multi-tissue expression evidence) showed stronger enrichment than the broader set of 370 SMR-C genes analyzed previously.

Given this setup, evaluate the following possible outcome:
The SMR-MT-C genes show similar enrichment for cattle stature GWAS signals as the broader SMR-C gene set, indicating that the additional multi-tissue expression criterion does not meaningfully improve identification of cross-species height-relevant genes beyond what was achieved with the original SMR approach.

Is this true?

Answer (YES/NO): NO